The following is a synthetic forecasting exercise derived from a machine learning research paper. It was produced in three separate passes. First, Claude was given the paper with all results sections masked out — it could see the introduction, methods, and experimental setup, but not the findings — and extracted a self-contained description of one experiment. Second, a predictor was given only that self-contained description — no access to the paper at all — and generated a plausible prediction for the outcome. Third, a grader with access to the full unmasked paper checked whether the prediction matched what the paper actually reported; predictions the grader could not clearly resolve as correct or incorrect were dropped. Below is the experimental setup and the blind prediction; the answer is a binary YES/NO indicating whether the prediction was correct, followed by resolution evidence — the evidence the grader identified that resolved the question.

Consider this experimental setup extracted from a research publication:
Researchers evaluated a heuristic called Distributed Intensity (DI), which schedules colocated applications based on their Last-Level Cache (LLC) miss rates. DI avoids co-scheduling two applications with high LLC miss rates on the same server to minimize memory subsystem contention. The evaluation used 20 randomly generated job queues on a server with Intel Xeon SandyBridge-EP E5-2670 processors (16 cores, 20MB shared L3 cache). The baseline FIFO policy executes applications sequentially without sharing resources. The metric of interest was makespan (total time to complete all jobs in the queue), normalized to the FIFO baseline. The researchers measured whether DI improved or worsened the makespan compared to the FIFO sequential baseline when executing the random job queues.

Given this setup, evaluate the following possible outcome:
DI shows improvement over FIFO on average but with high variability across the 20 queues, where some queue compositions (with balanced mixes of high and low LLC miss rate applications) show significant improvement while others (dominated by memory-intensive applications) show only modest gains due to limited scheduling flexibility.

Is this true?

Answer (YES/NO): NO